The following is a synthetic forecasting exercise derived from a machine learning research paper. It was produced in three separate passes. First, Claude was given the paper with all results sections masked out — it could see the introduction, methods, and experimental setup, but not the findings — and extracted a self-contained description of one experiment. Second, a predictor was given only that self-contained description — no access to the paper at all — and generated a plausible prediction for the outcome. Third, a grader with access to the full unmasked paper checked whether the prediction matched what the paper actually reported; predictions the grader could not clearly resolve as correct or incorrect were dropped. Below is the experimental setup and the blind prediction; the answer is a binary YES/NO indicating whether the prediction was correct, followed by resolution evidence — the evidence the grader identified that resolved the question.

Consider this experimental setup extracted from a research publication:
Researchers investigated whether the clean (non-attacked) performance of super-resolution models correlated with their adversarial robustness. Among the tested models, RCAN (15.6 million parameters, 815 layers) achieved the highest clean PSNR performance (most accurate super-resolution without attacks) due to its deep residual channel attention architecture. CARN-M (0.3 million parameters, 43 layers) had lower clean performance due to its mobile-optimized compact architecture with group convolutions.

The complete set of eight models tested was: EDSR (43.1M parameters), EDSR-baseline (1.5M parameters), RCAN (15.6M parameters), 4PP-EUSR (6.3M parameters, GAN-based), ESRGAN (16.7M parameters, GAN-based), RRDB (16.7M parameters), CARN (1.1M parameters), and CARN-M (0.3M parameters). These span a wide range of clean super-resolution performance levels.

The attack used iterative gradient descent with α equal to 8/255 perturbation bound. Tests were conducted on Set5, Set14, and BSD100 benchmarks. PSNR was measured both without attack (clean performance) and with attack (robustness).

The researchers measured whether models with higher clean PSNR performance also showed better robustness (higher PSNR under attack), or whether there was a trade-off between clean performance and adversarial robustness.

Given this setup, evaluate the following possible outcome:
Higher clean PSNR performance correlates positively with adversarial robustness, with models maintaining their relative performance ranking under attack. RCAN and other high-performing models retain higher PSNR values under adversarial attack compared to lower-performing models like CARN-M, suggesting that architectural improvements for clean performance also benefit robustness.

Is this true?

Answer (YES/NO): NO